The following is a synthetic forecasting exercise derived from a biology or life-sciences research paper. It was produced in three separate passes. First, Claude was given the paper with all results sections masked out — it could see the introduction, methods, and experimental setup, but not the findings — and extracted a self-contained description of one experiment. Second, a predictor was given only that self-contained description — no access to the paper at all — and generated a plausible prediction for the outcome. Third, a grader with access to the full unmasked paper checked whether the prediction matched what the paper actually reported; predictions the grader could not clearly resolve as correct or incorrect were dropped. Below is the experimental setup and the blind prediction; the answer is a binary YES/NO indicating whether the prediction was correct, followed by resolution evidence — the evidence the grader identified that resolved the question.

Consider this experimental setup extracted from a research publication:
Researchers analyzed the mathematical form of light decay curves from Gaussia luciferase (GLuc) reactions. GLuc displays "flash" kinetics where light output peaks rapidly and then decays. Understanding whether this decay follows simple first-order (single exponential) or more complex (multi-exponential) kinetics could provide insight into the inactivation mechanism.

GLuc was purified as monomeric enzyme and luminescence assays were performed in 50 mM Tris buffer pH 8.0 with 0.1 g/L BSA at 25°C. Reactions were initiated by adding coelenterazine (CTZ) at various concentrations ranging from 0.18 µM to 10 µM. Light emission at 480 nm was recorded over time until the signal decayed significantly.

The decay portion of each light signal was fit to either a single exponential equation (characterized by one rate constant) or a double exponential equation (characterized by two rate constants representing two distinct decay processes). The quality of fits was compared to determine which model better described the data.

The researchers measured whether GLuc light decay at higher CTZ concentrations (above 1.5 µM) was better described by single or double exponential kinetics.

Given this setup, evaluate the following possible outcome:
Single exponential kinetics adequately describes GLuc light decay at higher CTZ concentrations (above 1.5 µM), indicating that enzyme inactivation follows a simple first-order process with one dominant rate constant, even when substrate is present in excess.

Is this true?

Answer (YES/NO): NO